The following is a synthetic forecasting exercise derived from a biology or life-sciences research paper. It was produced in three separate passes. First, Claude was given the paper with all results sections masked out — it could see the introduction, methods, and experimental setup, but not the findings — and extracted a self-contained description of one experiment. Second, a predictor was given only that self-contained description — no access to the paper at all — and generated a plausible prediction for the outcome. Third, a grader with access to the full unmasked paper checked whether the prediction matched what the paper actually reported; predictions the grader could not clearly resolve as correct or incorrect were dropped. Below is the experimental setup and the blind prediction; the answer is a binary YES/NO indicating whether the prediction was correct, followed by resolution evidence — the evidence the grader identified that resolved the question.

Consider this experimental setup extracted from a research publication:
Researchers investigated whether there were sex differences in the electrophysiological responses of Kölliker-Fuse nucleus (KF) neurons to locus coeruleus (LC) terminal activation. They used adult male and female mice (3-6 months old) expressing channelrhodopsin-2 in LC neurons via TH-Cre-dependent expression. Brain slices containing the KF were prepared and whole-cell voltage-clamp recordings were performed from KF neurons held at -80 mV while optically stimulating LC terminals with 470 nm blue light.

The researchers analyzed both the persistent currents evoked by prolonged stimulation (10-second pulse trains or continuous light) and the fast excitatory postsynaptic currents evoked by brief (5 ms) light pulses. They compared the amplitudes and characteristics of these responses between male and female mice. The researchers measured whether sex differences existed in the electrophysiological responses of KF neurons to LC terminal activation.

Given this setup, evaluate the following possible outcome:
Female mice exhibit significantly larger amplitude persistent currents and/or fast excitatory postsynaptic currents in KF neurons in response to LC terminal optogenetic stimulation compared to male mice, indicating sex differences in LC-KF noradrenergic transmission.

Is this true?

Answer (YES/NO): NO